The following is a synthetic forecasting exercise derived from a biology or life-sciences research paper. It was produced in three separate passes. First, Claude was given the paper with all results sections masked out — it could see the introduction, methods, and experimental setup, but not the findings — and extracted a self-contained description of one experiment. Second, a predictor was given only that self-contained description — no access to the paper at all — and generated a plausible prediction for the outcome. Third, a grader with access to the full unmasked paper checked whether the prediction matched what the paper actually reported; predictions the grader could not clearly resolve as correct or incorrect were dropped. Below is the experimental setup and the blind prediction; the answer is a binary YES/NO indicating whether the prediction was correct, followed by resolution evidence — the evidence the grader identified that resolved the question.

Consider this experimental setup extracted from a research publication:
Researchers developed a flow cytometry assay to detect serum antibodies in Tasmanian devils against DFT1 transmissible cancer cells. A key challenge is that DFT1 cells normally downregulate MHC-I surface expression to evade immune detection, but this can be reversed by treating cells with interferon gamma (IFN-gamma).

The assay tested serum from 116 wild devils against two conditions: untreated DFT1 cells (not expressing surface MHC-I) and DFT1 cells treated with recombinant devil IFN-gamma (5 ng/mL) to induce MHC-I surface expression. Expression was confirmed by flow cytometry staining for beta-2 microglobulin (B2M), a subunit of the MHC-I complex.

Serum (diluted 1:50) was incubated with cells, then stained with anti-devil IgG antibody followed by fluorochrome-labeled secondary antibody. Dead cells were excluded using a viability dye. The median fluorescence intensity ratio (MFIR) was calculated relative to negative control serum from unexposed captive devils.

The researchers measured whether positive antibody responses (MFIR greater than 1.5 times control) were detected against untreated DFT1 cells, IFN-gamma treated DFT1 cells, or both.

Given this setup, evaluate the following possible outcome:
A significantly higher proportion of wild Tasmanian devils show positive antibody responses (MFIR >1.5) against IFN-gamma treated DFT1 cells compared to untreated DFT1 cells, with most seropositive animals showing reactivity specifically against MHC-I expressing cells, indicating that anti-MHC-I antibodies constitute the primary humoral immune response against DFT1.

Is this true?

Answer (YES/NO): YES